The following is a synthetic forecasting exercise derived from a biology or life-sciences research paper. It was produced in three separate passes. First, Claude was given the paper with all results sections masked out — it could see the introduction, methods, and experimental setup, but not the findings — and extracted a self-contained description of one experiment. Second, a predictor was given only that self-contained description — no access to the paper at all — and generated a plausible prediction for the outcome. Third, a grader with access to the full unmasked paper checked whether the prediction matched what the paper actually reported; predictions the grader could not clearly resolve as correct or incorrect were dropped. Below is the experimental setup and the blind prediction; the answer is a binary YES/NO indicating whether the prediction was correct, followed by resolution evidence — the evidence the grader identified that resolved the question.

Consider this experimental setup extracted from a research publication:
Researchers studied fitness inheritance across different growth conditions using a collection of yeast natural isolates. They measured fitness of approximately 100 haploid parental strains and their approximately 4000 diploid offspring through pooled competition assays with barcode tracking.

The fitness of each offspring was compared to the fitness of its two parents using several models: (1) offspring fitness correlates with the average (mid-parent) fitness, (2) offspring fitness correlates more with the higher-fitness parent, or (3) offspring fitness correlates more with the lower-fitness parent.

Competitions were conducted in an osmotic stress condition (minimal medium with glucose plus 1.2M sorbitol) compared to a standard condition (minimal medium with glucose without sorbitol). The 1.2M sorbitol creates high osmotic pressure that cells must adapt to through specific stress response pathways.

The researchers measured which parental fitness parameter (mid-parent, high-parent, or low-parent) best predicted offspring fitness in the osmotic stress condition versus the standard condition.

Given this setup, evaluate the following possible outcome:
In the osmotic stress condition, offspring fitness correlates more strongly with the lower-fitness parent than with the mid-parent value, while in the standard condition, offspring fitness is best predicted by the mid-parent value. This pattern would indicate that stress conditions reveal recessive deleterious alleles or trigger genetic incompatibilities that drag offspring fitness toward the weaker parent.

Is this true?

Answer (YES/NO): NO